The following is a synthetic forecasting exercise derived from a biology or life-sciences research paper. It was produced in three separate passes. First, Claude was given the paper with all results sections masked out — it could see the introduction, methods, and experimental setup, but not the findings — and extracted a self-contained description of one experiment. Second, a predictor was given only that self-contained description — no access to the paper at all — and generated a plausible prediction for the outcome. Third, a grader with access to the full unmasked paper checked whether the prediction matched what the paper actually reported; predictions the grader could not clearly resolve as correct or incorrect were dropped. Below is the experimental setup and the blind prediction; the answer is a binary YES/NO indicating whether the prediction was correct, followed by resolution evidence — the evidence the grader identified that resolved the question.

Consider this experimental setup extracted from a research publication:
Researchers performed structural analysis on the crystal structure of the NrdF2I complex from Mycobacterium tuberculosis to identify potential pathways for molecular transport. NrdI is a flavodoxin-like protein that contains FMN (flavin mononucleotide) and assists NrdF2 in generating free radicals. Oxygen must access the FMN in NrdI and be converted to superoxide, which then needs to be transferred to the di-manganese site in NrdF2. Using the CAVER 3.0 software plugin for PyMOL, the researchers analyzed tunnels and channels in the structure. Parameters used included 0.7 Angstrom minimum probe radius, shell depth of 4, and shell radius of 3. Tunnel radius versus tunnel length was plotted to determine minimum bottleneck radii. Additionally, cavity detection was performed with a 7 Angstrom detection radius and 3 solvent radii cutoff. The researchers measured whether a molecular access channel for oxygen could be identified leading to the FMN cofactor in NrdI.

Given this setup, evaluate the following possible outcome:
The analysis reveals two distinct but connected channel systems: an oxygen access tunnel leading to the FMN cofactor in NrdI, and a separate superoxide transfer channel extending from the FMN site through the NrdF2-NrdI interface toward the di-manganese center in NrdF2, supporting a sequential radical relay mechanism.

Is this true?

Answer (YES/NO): YES